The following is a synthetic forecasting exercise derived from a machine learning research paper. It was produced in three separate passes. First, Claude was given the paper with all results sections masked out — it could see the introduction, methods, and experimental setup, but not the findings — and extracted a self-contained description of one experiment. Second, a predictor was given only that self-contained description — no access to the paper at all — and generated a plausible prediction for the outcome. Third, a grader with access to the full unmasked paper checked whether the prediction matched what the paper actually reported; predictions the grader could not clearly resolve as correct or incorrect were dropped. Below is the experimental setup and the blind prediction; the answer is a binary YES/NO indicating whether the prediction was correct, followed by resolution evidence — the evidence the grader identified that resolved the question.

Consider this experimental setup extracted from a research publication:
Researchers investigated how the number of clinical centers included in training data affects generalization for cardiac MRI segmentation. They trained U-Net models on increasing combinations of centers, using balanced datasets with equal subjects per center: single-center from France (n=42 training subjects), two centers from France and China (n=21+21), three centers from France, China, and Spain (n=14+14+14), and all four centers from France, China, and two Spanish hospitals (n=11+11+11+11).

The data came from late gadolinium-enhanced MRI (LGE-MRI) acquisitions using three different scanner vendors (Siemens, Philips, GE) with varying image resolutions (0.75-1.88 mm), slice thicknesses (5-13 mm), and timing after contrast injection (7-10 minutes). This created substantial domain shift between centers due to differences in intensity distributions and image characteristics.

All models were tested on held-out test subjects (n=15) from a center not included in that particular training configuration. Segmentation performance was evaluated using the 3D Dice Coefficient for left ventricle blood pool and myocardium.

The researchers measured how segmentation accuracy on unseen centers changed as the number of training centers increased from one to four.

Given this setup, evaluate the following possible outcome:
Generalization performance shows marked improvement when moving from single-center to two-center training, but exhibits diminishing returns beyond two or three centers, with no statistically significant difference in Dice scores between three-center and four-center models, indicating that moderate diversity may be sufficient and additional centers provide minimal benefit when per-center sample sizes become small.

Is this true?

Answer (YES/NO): NO